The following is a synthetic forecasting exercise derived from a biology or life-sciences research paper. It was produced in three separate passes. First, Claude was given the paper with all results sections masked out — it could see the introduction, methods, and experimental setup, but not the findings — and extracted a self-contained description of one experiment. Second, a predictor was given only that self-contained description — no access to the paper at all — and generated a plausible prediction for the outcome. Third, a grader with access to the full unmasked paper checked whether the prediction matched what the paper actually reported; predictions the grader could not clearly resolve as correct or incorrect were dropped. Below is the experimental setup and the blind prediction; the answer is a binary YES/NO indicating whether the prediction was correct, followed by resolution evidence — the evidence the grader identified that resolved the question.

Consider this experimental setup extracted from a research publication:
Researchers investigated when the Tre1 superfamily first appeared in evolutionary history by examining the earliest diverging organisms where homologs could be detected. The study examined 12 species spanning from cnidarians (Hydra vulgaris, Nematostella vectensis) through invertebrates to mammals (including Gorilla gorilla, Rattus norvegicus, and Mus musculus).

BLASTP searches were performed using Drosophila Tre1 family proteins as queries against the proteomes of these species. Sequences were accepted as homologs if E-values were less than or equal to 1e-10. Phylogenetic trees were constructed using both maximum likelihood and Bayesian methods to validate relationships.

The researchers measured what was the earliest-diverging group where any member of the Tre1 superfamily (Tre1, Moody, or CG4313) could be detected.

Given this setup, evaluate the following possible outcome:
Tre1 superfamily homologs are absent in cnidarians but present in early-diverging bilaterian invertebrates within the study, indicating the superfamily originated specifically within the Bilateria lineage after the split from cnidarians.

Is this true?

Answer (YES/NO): NO